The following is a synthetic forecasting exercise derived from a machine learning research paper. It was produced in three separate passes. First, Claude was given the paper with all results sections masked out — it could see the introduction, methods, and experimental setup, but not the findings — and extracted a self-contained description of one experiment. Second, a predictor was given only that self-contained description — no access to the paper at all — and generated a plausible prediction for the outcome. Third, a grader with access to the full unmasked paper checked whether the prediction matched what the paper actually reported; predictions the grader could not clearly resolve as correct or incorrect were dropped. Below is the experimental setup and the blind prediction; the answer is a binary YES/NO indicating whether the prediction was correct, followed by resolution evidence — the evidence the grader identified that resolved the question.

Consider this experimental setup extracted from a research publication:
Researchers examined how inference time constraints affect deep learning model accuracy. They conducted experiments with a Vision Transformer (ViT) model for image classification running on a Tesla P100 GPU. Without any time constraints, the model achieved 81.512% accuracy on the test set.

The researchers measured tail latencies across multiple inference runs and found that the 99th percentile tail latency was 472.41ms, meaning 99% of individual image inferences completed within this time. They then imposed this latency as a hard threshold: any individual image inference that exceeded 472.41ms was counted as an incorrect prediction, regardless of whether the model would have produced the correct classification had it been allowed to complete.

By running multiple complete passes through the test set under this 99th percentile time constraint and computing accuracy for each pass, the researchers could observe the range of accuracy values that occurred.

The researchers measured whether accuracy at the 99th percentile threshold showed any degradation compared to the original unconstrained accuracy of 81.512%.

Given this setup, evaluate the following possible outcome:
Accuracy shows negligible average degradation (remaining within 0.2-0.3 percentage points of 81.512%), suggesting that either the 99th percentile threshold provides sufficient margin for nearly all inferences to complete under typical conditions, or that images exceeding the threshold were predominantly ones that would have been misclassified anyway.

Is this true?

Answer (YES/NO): NO